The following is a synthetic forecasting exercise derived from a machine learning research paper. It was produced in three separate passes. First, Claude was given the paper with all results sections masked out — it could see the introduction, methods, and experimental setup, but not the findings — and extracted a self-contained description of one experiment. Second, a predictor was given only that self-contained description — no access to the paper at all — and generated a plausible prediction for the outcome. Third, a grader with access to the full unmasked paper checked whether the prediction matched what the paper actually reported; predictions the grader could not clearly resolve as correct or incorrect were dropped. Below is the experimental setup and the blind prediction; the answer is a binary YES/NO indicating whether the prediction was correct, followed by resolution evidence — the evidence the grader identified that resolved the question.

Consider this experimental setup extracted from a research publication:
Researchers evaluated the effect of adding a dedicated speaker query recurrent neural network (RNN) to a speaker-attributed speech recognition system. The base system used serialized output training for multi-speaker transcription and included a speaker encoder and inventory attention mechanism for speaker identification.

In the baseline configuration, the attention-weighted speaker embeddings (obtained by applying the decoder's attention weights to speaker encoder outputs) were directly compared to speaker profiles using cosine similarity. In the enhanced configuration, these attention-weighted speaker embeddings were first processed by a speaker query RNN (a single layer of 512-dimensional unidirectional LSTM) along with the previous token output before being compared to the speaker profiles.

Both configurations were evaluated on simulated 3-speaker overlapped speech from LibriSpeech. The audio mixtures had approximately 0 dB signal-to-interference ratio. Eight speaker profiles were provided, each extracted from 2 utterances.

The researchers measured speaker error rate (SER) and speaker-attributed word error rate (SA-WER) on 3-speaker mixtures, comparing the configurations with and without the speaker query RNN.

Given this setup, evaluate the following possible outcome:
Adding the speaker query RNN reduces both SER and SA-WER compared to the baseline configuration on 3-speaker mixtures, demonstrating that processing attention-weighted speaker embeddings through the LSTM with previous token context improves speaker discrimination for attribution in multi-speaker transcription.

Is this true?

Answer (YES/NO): YES